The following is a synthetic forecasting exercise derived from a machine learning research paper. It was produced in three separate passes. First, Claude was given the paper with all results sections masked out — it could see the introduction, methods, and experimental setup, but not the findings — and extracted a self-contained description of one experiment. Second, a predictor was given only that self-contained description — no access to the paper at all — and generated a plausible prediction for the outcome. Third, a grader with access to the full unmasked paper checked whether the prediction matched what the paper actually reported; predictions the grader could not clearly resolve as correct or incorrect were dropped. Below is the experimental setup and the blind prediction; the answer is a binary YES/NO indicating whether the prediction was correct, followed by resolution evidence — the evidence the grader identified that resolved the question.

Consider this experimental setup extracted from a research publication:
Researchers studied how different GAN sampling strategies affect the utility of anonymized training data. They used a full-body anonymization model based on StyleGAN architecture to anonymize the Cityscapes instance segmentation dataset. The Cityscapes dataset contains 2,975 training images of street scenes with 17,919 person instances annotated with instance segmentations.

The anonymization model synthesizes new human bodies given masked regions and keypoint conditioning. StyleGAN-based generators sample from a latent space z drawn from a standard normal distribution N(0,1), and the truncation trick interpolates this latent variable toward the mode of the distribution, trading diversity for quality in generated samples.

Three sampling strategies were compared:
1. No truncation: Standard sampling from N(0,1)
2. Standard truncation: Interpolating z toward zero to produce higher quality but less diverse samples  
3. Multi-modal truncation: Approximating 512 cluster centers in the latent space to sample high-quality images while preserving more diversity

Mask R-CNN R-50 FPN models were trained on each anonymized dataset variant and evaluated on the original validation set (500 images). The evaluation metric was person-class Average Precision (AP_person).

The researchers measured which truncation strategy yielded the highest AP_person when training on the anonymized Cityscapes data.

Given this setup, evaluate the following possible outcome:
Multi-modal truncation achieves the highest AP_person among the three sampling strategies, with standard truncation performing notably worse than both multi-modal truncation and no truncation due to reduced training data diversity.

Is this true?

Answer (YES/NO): NO